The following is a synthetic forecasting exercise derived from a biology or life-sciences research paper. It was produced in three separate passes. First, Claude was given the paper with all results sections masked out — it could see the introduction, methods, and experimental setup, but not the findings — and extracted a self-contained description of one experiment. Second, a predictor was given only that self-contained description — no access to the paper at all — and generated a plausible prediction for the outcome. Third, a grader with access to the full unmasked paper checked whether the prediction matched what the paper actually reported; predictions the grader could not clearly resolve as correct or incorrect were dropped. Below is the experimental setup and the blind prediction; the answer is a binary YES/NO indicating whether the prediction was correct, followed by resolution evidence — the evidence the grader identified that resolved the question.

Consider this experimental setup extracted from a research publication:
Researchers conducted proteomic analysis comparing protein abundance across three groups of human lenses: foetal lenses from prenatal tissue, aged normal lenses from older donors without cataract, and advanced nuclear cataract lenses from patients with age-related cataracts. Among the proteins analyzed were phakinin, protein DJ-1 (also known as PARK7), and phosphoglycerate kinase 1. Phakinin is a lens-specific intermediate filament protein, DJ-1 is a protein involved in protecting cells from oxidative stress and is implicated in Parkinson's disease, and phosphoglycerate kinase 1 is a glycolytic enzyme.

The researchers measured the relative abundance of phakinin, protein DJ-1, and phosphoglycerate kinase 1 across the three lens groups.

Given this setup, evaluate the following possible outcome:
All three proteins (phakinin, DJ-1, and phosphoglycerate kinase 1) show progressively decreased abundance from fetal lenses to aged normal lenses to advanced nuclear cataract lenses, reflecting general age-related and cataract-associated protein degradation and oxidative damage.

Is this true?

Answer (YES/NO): NO